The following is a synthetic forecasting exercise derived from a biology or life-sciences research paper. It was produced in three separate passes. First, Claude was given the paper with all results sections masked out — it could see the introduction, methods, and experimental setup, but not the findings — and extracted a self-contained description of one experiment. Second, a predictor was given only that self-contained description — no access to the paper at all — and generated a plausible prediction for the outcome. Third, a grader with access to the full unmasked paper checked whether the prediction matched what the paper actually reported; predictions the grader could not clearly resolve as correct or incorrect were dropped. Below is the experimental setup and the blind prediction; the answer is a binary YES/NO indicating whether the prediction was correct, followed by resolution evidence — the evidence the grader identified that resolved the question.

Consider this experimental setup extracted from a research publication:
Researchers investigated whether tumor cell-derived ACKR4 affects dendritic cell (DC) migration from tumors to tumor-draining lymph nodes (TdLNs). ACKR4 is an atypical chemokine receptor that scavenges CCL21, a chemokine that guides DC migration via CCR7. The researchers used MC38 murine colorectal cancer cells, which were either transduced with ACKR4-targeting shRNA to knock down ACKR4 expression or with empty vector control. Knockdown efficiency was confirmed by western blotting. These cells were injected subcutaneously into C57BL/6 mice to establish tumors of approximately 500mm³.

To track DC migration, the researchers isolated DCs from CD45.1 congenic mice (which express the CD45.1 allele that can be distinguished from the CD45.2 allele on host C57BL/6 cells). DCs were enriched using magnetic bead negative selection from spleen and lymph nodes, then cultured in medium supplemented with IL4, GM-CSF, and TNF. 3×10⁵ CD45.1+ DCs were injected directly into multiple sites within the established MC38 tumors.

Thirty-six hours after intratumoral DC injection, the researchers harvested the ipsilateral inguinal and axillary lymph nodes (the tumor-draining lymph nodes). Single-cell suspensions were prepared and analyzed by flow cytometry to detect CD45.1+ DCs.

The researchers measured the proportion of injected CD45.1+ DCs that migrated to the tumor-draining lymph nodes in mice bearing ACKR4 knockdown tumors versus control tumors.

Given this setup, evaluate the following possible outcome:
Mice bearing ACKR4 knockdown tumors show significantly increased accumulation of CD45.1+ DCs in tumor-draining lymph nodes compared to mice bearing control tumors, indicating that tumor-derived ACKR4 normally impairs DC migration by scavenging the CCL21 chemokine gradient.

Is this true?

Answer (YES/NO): NO